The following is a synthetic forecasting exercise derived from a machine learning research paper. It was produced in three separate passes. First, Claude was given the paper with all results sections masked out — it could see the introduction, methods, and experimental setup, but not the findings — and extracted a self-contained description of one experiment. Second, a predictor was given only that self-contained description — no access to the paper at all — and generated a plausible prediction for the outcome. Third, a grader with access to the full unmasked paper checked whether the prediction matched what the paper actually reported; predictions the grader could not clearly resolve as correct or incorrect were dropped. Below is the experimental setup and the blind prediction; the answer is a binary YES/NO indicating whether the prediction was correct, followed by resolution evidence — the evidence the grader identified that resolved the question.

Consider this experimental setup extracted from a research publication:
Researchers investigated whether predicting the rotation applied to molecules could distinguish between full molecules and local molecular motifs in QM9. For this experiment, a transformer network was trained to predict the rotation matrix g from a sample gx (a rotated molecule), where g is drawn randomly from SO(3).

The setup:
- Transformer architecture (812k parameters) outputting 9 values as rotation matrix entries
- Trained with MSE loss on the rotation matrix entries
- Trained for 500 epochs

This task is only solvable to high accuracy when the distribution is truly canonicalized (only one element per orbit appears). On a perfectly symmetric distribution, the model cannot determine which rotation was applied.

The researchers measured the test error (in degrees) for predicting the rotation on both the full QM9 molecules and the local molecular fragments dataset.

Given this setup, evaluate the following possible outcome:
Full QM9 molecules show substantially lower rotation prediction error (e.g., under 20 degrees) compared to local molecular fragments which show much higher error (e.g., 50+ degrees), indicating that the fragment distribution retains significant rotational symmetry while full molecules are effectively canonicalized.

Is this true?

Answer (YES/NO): YES